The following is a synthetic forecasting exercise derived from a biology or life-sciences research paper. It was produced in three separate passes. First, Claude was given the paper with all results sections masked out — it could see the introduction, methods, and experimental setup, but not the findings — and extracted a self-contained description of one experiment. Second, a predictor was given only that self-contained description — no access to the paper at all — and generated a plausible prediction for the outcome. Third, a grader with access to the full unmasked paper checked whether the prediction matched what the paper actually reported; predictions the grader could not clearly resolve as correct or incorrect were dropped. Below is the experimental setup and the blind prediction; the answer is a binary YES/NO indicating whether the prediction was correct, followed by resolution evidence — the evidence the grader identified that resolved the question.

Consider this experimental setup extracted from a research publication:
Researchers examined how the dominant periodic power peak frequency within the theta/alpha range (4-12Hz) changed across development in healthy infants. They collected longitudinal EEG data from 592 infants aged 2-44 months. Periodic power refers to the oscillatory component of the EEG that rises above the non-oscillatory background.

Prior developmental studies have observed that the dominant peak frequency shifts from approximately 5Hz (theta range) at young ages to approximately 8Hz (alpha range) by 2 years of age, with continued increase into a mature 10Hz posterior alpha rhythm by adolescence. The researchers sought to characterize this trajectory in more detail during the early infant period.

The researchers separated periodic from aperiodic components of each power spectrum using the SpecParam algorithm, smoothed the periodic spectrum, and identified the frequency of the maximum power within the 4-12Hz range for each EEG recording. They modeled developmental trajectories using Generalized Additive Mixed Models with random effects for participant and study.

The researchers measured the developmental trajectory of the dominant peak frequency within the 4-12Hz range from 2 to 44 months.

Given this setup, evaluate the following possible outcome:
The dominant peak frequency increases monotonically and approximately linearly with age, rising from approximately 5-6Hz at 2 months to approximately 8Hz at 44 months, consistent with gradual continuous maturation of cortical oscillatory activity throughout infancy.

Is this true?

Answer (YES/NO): NO